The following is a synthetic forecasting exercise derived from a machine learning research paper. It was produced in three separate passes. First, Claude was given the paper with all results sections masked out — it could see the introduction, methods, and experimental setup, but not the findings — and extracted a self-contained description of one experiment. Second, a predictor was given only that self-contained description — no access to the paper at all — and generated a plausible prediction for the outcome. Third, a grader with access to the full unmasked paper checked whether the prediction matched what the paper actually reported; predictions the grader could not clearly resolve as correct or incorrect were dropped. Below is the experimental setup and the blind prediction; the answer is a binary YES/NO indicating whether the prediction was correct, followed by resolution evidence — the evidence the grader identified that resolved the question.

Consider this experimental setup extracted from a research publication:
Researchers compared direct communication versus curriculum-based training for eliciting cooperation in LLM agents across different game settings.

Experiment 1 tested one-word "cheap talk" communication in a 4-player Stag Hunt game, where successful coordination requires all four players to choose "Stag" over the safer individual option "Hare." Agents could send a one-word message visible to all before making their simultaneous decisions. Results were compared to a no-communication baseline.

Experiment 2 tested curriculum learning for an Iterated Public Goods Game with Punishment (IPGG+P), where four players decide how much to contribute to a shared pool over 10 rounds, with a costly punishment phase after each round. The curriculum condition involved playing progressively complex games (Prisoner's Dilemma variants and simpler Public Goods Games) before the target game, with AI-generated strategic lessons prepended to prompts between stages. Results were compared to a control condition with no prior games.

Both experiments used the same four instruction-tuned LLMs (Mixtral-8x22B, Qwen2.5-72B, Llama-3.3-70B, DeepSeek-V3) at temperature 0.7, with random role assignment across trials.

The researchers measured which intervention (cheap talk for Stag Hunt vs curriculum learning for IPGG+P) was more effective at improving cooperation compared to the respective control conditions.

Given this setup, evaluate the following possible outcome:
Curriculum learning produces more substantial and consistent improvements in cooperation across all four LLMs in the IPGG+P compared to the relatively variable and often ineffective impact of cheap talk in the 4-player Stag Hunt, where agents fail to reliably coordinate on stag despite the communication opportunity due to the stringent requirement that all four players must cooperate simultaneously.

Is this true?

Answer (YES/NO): NO